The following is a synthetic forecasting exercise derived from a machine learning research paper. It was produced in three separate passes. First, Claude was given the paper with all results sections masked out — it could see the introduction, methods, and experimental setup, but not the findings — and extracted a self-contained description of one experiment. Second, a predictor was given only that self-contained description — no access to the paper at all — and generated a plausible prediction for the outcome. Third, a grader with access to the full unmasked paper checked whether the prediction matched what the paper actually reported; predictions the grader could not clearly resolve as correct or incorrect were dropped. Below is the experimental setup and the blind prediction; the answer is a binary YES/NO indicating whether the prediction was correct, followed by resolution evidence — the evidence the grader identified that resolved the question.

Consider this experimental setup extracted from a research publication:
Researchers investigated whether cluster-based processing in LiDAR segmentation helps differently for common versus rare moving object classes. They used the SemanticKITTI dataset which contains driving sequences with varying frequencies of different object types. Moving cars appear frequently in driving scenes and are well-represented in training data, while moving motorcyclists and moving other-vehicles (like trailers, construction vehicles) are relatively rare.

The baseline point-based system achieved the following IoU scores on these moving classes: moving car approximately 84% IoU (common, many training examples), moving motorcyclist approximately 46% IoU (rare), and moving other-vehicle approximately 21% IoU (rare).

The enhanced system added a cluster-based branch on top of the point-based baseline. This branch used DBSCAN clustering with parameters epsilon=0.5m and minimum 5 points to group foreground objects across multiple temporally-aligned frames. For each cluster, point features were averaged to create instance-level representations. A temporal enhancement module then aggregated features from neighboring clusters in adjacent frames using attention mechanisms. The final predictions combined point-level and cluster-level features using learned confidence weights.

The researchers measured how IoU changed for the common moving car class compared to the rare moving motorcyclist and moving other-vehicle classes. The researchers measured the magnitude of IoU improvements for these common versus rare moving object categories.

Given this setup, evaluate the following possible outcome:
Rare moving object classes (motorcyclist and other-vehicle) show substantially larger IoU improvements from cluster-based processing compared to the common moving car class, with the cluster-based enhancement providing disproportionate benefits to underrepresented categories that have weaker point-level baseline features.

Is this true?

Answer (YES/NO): YES